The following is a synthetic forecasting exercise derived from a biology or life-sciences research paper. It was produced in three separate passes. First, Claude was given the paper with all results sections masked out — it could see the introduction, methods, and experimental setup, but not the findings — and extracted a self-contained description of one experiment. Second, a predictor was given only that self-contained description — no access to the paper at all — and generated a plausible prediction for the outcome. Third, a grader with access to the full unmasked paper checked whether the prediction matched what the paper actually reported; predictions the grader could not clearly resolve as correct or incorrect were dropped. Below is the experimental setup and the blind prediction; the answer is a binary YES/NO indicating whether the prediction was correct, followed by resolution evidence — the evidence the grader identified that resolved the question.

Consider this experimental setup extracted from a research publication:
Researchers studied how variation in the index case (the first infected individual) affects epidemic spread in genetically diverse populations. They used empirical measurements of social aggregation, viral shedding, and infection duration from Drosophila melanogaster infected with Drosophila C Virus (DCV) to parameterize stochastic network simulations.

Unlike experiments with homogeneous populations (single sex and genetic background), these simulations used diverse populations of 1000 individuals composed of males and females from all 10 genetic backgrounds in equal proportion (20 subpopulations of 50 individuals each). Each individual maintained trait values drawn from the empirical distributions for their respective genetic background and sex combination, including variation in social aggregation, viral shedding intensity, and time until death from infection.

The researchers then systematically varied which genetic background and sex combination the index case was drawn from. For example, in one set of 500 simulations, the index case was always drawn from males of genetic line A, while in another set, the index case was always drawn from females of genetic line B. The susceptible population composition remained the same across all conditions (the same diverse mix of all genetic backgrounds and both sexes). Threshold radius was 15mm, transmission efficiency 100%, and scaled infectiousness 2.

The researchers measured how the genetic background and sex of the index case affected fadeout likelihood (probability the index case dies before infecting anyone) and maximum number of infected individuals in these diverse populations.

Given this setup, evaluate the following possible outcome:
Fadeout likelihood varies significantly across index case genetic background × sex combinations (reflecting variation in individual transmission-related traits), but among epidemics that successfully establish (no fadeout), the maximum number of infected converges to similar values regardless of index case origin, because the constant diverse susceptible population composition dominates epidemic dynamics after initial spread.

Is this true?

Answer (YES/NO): NO